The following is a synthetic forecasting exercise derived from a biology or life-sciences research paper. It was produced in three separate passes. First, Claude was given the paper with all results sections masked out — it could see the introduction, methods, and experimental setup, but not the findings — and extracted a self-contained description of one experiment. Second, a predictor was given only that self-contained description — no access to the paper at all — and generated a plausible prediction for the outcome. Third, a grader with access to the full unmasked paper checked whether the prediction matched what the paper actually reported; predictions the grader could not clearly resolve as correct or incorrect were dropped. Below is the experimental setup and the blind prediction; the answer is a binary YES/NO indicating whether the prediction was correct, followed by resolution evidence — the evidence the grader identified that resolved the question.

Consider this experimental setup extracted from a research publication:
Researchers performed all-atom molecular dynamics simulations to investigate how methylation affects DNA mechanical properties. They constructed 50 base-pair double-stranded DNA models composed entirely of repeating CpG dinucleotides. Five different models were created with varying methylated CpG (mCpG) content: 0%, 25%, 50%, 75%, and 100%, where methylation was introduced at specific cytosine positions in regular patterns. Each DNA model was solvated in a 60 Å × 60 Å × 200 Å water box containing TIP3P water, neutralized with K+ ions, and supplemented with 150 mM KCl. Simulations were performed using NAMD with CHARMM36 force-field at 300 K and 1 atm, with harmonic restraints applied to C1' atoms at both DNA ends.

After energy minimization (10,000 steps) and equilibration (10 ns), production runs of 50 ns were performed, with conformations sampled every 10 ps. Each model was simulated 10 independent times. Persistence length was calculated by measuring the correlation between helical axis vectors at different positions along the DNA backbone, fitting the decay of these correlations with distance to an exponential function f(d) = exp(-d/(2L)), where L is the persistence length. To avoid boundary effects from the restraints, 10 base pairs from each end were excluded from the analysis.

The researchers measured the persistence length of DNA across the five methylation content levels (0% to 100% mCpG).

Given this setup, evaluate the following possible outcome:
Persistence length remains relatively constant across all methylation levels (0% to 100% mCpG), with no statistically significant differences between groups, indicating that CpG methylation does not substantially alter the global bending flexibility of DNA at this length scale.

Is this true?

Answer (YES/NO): NO